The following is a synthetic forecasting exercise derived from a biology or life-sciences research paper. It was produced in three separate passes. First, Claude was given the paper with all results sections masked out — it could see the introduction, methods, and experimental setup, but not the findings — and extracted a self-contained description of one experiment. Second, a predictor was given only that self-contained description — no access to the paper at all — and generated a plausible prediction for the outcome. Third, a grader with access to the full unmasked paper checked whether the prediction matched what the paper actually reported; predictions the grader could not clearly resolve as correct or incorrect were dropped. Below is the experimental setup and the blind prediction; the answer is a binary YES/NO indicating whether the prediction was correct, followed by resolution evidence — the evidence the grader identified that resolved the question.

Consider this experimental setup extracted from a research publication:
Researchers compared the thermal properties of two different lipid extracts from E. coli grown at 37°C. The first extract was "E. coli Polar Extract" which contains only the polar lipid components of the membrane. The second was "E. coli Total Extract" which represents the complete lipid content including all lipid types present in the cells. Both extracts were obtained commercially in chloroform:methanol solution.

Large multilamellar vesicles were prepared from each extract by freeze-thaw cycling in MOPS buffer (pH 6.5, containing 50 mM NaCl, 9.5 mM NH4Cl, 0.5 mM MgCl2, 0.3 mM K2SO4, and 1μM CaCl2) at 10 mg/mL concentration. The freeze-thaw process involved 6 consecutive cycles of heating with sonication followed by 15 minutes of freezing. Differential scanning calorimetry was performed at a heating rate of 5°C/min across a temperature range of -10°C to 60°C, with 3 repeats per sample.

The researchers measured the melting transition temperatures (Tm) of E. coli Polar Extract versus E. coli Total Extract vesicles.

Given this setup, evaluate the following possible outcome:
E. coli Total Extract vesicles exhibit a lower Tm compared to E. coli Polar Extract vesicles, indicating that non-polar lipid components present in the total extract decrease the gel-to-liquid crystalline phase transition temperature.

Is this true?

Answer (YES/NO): NO